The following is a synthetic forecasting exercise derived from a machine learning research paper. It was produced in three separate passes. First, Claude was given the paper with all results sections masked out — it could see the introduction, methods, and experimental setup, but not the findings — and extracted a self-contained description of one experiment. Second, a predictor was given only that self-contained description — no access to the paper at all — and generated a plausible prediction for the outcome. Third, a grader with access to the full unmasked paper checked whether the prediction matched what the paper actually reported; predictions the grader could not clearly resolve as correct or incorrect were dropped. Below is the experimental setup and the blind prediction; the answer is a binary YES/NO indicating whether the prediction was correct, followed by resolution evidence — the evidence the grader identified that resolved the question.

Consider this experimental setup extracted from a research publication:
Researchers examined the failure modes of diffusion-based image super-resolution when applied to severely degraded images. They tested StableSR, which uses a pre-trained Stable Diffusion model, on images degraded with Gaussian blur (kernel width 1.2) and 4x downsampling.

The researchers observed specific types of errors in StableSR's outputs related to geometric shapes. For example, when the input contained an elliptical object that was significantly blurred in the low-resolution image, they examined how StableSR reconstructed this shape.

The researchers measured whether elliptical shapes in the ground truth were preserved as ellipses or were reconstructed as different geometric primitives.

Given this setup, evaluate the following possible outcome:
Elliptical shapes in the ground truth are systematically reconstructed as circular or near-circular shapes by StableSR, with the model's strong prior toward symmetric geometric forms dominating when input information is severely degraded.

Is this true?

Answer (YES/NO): NO